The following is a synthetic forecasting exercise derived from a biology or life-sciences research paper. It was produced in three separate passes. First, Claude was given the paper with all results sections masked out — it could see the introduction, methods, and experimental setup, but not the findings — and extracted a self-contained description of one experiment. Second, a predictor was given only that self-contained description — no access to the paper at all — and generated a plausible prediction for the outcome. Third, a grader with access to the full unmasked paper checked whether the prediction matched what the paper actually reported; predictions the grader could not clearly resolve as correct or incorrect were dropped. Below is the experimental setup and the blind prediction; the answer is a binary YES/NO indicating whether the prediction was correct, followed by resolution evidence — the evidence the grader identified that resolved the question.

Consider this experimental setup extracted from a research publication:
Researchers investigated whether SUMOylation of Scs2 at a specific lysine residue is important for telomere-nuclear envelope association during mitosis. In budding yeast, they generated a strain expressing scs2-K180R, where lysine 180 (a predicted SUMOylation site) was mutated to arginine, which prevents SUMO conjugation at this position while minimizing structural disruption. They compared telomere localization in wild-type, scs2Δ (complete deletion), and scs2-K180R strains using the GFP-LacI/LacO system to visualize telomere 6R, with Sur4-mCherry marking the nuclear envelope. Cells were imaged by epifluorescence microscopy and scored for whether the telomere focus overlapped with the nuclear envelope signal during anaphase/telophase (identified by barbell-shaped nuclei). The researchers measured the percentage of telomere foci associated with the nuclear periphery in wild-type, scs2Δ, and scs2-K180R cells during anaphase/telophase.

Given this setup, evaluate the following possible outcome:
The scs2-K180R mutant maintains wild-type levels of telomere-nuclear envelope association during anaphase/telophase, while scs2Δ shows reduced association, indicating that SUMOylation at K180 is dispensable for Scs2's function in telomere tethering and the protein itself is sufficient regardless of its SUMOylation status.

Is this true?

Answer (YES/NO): NO